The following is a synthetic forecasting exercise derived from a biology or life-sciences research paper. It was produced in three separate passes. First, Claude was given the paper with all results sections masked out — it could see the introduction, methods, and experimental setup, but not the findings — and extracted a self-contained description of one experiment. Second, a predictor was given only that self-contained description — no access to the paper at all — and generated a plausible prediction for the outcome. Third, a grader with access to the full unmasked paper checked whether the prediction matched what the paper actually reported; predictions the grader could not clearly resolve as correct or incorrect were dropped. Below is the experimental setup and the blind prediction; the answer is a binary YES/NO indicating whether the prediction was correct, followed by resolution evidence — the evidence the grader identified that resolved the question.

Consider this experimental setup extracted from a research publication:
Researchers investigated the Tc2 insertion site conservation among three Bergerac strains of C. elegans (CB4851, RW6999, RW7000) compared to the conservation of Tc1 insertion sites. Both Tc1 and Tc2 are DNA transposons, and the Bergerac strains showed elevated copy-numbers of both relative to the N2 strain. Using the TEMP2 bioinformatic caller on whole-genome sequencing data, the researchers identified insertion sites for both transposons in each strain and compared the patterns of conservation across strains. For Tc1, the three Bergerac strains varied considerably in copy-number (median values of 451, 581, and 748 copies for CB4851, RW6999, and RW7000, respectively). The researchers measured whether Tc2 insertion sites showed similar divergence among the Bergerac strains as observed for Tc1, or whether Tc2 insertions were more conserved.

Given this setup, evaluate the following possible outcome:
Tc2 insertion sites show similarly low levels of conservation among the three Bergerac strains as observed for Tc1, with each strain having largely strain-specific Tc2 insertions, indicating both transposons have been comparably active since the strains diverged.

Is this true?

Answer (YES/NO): NO